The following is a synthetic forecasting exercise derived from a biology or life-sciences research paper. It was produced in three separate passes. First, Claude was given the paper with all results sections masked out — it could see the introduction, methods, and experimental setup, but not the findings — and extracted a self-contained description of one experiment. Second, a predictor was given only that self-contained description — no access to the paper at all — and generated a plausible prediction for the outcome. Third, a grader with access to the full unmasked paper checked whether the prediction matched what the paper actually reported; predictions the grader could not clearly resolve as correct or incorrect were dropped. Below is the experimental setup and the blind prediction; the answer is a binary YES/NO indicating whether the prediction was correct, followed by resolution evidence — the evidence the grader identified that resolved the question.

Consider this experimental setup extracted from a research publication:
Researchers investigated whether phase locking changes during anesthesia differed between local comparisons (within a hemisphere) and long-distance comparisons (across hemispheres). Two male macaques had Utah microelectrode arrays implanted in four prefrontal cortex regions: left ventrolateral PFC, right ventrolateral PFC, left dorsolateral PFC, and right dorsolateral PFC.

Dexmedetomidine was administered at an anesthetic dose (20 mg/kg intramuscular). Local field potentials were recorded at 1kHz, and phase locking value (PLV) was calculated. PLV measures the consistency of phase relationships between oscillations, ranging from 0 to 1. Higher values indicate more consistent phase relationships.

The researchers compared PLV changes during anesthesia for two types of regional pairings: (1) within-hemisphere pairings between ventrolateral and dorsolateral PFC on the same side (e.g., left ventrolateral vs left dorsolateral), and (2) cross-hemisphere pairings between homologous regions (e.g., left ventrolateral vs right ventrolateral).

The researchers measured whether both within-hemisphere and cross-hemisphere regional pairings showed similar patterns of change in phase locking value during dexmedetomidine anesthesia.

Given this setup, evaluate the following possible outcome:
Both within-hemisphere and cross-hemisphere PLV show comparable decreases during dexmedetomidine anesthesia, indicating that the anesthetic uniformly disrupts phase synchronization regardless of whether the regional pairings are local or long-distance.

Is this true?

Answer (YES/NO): NO